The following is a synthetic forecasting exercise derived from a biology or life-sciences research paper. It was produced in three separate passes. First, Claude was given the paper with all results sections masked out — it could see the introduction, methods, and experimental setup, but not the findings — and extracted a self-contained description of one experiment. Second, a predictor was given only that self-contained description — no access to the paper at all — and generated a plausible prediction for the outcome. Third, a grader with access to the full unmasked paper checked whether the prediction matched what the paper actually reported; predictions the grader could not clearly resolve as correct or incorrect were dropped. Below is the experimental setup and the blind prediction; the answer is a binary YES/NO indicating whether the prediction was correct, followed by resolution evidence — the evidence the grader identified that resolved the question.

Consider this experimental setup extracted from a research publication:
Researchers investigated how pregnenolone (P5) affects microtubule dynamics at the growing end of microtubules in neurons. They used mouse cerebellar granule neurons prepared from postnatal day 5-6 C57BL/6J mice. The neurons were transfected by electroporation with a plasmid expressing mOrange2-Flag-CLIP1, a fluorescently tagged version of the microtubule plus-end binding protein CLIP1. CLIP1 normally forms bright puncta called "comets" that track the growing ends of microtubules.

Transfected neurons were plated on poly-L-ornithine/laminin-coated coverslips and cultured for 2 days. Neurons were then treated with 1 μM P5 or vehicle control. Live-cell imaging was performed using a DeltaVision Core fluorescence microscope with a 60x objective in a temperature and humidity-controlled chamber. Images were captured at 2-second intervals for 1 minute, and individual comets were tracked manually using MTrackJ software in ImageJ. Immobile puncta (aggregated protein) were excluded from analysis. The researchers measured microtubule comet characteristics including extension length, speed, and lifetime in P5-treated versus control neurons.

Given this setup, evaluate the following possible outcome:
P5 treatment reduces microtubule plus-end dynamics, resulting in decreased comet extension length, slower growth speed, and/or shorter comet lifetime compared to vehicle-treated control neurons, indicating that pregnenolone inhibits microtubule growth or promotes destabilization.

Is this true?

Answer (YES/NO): NO